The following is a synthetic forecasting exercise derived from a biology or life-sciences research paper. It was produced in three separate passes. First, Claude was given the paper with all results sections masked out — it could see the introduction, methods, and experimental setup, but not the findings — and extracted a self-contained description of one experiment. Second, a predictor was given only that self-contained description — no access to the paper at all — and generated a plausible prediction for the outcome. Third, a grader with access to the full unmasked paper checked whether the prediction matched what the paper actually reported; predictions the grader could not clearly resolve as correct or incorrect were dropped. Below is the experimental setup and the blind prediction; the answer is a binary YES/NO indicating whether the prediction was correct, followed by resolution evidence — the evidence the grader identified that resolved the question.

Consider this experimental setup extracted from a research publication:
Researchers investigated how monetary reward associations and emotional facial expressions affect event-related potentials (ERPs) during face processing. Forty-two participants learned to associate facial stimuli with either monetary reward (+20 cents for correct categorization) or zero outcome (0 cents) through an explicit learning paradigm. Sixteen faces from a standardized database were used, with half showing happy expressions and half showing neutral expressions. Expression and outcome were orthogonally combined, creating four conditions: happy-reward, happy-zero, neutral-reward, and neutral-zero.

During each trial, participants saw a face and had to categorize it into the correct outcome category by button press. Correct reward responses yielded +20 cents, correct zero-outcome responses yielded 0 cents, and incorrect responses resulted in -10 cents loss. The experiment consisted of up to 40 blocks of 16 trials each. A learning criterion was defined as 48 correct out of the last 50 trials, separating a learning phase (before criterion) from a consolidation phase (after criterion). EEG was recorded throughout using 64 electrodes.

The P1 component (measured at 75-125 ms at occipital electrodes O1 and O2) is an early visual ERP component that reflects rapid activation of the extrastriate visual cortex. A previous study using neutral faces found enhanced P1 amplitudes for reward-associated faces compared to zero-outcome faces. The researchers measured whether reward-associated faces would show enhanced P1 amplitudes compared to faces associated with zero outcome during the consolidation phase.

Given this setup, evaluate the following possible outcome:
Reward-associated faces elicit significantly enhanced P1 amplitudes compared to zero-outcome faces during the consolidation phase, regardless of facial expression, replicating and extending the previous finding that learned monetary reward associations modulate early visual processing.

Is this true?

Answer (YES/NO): NO